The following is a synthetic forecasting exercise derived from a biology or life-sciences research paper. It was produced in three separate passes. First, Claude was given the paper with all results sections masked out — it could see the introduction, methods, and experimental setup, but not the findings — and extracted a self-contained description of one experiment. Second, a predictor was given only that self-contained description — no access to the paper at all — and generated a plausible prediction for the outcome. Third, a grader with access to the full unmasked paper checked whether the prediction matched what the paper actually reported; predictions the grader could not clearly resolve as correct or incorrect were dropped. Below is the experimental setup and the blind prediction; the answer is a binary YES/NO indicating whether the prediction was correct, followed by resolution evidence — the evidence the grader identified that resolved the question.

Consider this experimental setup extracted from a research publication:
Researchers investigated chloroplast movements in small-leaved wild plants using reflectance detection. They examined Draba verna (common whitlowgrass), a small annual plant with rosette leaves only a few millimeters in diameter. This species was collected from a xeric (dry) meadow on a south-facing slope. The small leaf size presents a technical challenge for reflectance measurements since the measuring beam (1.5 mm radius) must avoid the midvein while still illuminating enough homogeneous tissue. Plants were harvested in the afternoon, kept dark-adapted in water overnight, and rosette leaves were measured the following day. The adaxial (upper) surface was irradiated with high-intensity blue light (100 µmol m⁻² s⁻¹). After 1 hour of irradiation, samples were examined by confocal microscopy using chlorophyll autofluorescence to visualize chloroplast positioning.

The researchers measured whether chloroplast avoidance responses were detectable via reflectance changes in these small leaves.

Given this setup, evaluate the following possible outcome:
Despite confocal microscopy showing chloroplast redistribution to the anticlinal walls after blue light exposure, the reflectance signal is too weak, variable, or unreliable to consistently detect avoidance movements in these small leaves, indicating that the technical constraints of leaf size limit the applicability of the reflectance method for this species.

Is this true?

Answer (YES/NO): NO